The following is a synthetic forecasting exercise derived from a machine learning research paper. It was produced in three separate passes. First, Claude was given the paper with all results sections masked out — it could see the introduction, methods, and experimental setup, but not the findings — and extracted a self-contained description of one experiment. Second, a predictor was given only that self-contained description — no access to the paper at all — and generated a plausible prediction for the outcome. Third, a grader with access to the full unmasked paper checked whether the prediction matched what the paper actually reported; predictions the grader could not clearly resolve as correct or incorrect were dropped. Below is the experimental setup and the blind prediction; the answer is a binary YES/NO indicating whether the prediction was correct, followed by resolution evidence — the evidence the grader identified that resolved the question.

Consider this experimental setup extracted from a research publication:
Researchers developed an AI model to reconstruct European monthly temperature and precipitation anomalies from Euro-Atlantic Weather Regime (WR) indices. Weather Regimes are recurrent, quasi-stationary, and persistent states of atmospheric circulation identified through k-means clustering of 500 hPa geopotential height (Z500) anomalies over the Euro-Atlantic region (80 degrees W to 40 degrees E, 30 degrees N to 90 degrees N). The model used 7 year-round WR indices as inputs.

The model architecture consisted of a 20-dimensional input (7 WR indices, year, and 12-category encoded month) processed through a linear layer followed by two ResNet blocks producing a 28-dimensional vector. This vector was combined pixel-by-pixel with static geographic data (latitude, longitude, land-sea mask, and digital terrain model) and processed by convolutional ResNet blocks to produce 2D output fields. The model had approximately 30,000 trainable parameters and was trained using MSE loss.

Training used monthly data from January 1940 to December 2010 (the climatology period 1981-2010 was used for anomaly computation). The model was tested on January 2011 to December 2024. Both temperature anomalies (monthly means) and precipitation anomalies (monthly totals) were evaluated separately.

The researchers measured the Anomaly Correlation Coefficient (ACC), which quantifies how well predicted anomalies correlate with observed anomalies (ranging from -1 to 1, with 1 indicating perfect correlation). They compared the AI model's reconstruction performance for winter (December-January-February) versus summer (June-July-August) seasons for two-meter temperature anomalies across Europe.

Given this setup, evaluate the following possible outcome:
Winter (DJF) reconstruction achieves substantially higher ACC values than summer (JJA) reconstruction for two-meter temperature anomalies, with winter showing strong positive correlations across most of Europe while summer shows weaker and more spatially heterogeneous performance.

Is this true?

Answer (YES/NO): YES